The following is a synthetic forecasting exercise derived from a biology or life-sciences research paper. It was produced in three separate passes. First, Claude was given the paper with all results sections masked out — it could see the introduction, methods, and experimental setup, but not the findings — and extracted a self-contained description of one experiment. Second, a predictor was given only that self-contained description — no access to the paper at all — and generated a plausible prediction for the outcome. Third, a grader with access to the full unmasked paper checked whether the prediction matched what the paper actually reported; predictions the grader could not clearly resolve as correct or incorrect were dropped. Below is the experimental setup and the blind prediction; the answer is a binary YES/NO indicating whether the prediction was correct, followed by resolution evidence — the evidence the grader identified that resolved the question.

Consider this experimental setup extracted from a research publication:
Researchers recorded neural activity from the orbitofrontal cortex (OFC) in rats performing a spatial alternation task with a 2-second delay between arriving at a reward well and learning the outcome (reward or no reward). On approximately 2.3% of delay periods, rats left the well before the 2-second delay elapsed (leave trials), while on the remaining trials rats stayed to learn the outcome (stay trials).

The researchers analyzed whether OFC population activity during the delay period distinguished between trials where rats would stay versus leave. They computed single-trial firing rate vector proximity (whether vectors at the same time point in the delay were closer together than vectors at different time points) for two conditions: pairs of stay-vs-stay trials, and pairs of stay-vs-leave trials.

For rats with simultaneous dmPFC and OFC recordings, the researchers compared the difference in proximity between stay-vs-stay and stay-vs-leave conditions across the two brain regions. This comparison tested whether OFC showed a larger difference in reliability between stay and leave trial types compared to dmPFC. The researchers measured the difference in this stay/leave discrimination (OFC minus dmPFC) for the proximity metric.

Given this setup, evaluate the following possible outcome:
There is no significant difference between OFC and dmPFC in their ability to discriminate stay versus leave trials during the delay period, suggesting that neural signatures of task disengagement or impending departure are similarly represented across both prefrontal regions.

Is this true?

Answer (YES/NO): NO